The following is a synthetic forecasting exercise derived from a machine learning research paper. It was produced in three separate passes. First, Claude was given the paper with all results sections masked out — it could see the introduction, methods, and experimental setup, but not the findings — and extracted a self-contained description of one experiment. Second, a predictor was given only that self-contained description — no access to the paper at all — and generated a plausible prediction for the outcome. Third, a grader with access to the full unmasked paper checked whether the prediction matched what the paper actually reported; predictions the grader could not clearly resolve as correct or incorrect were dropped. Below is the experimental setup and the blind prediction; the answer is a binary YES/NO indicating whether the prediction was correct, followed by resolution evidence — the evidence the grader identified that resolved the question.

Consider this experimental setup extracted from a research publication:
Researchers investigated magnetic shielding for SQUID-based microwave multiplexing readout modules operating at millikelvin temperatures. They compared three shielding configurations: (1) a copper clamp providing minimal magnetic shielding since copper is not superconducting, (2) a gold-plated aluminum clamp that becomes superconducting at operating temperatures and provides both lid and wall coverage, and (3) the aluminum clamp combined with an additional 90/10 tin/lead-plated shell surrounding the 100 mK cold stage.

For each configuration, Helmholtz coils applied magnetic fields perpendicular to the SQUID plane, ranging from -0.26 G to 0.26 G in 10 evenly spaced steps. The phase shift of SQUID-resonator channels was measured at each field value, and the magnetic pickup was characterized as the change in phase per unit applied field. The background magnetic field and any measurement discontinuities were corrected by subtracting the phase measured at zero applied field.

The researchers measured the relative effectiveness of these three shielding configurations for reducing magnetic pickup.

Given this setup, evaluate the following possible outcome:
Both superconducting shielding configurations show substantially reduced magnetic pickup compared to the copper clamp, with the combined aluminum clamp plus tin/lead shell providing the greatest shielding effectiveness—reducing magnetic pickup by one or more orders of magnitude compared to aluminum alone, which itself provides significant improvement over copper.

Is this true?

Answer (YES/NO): YES